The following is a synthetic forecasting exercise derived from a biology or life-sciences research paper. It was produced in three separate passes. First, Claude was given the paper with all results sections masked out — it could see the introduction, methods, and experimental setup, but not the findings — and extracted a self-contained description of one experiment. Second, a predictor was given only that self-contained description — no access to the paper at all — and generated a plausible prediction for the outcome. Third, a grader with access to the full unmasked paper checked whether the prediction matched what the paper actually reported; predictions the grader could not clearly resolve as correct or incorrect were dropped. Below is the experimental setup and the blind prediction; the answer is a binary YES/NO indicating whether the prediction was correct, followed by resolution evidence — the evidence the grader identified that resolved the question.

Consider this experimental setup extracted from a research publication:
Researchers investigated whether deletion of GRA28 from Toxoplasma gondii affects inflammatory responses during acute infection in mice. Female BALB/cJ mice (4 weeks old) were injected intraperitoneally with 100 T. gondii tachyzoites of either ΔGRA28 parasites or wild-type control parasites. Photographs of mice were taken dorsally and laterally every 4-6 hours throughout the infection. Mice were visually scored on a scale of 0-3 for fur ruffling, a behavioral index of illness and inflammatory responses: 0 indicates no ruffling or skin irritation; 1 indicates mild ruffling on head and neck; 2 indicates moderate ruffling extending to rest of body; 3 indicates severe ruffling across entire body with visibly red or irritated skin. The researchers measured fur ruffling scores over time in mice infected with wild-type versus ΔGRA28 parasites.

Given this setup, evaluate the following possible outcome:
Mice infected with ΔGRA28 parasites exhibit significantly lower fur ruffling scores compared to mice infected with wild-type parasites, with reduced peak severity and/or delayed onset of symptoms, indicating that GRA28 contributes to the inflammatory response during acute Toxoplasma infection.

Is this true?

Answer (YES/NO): NO